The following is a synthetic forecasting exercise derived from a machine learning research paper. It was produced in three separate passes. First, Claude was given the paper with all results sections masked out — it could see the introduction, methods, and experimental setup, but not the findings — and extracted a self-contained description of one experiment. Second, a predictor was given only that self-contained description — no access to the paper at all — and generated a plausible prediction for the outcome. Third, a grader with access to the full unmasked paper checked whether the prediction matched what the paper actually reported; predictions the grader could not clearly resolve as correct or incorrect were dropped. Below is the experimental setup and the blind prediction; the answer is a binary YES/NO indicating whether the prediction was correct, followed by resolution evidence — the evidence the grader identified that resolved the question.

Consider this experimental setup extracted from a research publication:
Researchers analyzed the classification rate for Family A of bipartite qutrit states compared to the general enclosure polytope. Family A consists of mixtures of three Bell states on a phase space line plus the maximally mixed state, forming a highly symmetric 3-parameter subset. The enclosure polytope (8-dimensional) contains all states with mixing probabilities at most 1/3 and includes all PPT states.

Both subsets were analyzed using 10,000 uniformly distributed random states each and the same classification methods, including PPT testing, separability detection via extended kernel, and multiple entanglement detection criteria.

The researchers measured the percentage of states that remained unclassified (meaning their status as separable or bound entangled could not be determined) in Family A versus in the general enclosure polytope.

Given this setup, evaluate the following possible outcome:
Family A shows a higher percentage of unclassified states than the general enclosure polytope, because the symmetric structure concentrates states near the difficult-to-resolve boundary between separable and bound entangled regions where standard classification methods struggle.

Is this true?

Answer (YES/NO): NO